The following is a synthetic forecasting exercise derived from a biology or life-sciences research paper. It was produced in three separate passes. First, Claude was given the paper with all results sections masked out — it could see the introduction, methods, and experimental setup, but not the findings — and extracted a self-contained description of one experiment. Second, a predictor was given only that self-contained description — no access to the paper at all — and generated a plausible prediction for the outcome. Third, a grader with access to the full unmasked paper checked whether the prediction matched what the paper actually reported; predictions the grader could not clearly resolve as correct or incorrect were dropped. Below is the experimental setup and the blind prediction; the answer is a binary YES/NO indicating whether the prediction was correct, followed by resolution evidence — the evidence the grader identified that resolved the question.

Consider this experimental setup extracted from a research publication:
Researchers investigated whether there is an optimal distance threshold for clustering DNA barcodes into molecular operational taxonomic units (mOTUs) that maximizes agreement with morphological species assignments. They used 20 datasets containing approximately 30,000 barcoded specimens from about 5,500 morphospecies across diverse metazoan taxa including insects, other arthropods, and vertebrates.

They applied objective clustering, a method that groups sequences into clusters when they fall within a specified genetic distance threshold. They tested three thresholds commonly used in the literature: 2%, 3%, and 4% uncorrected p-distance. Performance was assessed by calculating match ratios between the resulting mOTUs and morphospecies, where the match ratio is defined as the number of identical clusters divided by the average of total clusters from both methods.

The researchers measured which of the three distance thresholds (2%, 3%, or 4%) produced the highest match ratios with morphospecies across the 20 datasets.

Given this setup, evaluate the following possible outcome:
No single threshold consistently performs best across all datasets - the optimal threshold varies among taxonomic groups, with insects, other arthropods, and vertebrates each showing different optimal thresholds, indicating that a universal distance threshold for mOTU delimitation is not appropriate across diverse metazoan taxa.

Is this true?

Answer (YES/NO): NO